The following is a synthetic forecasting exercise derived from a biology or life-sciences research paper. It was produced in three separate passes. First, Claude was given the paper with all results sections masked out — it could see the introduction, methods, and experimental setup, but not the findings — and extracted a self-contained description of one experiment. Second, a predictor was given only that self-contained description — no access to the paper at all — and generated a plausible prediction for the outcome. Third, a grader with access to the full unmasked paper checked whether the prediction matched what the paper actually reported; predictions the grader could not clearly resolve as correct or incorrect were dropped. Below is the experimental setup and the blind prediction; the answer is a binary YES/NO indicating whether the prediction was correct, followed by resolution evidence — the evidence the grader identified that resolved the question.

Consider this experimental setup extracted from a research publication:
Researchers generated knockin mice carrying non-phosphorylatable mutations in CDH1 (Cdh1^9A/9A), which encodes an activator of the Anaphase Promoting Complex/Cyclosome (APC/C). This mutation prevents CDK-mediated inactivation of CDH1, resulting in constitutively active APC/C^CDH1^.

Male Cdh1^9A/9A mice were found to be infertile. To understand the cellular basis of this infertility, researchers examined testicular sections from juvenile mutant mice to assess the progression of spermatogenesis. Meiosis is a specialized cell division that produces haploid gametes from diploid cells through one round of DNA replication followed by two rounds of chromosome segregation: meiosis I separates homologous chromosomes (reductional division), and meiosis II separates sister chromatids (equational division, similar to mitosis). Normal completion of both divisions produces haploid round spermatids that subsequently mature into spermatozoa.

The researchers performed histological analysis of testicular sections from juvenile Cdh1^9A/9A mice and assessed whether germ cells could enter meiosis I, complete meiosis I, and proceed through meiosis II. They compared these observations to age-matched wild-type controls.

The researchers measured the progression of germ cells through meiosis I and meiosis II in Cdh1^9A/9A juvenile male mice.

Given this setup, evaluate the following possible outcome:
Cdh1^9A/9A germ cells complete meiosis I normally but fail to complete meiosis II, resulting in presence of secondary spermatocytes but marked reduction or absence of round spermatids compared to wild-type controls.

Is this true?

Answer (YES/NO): NO